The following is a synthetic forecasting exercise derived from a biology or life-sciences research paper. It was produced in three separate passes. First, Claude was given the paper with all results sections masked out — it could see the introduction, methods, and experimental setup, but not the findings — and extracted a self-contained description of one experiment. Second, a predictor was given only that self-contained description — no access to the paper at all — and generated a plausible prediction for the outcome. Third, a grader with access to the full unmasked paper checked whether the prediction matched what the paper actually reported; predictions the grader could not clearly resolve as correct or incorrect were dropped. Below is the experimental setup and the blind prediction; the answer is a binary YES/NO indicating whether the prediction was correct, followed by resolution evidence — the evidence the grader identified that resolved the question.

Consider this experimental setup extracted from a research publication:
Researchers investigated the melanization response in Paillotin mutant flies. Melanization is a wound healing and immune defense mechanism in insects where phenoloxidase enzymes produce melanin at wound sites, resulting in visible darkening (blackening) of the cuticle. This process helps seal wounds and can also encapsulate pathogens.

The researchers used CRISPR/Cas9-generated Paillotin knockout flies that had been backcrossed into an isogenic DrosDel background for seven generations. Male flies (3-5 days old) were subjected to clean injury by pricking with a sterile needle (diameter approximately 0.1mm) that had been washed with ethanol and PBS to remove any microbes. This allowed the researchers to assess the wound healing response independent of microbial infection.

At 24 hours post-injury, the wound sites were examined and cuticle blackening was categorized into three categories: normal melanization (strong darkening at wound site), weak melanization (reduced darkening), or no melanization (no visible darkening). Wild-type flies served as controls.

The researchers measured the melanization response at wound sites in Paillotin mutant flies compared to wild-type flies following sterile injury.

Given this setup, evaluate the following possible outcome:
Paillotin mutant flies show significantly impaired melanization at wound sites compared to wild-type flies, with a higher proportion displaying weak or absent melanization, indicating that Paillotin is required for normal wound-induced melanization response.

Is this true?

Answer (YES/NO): NO